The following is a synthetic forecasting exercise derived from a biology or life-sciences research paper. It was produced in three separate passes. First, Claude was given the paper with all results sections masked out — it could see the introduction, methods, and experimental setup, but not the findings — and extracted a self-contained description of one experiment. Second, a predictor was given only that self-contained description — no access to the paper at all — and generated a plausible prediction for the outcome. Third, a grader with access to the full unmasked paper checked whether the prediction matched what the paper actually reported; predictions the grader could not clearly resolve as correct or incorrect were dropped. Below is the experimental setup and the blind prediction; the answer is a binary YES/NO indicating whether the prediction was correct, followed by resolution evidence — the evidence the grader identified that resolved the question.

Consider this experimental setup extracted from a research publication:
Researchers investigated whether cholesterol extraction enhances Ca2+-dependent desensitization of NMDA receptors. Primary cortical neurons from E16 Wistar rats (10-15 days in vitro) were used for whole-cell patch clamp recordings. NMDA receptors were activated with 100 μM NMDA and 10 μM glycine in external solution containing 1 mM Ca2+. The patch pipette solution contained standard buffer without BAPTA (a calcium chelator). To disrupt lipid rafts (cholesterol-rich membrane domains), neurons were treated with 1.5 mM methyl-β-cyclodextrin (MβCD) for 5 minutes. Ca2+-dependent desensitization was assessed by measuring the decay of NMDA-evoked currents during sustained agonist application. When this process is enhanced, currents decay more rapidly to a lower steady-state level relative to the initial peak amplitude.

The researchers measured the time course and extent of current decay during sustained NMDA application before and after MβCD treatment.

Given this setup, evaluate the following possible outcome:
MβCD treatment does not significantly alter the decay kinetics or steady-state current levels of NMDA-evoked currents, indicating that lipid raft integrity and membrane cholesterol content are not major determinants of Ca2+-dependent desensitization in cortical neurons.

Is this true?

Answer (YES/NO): NO